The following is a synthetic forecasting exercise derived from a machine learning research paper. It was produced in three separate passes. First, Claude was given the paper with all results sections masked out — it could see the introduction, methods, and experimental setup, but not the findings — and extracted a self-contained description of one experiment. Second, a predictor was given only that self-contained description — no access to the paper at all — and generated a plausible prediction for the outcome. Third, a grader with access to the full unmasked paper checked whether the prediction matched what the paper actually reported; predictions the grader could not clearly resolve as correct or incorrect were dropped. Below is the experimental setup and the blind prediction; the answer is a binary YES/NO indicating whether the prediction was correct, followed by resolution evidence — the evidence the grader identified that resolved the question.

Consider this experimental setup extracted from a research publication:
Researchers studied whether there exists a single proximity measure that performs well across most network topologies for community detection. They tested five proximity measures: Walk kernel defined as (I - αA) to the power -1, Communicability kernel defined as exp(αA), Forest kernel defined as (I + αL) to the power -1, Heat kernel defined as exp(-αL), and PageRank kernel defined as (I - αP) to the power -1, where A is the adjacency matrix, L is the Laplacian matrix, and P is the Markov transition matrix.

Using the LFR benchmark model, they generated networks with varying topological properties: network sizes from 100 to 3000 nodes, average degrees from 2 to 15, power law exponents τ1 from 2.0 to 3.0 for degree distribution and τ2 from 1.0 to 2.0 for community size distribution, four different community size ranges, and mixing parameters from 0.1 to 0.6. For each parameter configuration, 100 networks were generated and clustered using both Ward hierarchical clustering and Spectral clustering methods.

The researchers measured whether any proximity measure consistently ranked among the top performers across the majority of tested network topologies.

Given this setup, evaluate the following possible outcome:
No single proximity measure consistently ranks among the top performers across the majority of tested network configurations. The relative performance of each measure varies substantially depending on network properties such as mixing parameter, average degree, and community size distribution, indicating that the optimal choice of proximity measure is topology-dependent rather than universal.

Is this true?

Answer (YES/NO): NO